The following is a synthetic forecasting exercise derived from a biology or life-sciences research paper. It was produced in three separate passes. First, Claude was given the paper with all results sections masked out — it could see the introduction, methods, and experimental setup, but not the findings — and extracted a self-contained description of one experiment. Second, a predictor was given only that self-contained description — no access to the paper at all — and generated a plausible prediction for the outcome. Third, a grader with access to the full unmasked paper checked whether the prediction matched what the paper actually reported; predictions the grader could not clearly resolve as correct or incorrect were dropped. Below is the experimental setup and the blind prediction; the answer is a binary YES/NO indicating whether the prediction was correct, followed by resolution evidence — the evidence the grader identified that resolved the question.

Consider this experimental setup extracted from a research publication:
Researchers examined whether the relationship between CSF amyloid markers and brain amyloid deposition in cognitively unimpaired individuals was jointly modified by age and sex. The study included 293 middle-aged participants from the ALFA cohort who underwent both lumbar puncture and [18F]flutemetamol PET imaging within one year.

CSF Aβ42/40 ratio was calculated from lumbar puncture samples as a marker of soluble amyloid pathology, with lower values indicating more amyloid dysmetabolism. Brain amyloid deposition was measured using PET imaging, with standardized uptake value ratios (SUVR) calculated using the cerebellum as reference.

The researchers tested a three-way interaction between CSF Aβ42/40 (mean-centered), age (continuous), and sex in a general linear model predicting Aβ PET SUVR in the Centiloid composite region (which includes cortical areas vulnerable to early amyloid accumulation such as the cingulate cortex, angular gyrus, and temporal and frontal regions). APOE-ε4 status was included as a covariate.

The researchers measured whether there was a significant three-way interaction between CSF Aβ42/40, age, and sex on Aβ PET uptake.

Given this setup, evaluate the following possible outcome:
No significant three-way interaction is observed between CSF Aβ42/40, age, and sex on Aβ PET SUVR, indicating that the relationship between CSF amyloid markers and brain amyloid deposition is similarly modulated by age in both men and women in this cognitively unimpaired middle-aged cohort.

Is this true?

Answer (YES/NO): NO